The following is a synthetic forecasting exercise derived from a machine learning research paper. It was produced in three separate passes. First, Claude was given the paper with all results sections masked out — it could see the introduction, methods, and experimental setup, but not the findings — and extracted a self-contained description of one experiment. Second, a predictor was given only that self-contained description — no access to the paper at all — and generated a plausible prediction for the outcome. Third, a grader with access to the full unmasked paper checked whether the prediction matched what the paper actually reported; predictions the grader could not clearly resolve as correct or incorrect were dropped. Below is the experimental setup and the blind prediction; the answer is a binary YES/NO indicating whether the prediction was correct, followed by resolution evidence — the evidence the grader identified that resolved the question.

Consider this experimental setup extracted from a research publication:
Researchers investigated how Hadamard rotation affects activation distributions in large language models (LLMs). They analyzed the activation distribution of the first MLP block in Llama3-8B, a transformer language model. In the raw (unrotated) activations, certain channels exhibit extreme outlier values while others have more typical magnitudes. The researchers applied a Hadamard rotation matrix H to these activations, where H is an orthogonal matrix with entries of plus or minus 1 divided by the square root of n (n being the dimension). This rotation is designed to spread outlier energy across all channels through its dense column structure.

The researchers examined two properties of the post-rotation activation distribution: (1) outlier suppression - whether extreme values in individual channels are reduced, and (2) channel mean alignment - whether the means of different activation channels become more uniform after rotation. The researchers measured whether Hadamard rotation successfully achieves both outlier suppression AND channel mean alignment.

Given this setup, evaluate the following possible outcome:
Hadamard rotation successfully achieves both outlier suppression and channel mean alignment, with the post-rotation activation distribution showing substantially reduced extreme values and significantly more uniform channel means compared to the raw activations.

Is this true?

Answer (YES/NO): NO